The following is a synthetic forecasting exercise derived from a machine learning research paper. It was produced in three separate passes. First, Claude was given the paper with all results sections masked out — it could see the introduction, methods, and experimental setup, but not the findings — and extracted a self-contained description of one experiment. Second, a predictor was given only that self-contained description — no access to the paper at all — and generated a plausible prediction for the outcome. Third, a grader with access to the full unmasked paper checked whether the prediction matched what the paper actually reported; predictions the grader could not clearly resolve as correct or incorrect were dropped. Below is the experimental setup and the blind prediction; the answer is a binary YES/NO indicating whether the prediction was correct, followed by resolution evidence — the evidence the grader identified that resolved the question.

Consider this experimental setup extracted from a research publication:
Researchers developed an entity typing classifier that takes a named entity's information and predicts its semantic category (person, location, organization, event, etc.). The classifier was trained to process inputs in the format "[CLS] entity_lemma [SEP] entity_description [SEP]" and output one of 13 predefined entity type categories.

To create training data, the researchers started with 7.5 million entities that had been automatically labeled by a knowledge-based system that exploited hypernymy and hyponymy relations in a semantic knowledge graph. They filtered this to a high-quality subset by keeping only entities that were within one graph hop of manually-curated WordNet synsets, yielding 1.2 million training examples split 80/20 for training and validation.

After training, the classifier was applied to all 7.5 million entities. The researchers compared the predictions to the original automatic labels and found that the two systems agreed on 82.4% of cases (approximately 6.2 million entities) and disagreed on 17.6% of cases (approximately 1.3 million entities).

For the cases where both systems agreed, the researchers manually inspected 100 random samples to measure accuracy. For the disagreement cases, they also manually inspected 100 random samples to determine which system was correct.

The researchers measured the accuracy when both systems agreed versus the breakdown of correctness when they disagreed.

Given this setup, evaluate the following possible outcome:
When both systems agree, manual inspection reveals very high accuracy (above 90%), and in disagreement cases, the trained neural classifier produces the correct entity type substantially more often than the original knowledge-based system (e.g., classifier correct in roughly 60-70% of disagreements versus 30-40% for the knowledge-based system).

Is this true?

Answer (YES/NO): NO